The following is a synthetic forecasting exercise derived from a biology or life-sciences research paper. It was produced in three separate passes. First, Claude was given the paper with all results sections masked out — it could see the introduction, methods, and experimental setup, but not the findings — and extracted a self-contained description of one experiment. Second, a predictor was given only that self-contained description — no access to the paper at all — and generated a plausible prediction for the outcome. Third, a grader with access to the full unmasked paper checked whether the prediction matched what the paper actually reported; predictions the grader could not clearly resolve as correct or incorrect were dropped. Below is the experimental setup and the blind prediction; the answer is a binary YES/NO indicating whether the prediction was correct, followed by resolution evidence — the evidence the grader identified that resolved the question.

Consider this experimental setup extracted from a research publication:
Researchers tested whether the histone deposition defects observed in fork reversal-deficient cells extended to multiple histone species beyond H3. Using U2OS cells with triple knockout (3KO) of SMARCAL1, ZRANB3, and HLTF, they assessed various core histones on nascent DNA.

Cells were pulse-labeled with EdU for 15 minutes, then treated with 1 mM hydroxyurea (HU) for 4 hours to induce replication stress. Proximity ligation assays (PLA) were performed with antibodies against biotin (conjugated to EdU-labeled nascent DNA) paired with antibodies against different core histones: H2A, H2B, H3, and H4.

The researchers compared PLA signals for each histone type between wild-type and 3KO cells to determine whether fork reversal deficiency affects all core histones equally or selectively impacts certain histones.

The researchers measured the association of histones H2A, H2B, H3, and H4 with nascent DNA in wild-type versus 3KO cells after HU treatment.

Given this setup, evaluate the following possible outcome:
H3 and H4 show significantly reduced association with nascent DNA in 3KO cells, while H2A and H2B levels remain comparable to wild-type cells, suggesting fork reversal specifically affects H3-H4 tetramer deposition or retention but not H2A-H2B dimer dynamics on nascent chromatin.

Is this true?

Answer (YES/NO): NO